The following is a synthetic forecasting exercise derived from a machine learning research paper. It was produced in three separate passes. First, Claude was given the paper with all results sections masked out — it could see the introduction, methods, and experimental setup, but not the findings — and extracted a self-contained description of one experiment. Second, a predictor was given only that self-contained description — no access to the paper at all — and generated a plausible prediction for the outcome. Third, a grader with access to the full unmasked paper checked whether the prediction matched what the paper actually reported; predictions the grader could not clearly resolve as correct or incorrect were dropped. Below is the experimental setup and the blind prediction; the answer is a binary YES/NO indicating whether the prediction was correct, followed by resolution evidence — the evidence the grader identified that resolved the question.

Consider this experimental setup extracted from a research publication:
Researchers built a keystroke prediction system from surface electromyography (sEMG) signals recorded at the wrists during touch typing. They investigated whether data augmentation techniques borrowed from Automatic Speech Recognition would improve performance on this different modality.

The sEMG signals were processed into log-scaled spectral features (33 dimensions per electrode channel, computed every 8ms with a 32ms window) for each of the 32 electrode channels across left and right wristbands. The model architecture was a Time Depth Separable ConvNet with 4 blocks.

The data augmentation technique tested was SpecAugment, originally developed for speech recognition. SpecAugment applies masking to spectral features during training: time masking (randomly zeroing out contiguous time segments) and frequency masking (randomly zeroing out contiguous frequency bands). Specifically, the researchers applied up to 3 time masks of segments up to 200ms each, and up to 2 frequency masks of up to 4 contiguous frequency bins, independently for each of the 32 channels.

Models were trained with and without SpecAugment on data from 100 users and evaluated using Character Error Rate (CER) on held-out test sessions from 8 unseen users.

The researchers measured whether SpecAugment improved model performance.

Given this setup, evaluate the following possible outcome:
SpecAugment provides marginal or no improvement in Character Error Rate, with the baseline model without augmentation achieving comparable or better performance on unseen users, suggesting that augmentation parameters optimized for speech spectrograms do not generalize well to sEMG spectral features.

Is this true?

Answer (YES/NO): NO